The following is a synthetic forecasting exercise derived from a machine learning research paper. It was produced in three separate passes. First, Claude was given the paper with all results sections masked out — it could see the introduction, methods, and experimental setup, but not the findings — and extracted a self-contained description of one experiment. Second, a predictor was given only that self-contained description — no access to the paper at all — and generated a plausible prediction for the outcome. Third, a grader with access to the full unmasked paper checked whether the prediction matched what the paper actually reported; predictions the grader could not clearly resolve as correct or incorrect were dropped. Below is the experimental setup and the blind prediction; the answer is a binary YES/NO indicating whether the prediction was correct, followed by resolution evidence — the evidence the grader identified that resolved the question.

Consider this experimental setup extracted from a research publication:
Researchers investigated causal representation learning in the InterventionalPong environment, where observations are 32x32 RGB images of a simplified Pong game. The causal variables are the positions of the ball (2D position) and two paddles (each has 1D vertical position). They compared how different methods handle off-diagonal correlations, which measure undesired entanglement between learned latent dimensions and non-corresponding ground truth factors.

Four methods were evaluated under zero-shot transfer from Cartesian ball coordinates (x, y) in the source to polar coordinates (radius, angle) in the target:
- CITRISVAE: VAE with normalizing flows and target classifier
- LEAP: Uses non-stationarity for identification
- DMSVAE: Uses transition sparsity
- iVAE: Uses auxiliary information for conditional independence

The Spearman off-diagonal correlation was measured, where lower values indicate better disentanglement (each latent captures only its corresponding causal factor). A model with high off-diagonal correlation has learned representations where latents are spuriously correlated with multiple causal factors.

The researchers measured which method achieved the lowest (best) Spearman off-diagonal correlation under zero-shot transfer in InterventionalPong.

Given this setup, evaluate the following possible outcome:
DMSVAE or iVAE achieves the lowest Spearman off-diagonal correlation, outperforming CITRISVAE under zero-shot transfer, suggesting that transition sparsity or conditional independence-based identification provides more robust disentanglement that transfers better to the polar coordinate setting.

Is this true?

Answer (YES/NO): YES